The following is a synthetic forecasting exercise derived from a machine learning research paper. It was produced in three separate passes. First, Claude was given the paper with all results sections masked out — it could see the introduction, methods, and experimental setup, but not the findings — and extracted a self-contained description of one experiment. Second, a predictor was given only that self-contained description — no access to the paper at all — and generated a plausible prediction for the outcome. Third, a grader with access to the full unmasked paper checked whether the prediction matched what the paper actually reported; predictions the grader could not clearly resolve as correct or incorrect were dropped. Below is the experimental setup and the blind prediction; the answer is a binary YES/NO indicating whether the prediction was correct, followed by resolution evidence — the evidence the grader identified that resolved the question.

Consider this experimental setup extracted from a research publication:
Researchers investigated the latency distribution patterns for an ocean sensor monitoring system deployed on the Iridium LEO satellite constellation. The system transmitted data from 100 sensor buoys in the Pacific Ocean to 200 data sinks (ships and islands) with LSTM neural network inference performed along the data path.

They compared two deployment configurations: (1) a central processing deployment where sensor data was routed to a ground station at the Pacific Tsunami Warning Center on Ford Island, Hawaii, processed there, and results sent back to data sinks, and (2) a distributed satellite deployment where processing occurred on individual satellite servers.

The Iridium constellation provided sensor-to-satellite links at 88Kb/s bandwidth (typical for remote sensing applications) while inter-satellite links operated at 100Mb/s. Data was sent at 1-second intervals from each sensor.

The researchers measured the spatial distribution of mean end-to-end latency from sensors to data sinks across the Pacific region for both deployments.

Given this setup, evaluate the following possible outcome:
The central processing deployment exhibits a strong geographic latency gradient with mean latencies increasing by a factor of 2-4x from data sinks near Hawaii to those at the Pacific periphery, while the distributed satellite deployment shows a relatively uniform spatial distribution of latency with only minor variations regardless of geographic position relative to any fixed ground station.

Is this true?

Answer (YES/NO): NO